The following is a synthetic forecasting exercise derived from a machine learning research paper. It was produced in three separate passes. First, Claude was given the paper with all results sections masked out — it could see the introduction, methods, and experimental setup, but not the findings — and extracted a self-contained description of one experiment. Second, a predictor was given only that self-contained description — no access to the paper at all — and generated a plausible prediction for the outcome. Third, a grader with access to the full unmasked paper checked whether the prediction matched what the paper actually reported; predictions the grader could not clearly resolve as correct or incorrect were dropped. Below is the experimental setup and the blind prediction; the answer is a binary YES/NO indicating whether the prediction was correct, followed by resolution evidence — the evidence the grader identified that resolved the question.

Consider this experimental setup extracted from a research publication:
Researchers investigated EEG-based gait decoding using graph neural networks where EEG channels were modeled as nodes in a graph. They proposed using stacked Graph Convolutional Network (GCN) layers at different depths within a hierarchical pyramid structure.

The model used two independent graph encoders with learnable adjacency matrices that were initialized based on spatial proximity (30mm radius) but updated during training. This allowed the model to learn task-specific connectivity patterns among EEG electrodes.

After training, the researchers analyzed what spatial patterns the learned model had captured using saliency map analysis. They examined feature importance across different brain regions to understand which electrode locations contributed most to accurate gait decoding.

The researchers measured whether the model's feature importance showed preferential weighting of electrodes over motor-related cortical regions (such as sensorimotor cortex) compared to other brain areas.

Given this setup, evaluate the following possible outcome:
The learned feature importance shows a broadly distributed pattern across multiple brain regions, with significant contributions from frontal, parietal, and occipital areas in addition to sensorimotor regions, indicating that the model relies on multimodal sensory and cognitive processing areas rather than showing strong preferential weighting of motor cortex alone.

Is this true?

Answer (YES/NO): NO